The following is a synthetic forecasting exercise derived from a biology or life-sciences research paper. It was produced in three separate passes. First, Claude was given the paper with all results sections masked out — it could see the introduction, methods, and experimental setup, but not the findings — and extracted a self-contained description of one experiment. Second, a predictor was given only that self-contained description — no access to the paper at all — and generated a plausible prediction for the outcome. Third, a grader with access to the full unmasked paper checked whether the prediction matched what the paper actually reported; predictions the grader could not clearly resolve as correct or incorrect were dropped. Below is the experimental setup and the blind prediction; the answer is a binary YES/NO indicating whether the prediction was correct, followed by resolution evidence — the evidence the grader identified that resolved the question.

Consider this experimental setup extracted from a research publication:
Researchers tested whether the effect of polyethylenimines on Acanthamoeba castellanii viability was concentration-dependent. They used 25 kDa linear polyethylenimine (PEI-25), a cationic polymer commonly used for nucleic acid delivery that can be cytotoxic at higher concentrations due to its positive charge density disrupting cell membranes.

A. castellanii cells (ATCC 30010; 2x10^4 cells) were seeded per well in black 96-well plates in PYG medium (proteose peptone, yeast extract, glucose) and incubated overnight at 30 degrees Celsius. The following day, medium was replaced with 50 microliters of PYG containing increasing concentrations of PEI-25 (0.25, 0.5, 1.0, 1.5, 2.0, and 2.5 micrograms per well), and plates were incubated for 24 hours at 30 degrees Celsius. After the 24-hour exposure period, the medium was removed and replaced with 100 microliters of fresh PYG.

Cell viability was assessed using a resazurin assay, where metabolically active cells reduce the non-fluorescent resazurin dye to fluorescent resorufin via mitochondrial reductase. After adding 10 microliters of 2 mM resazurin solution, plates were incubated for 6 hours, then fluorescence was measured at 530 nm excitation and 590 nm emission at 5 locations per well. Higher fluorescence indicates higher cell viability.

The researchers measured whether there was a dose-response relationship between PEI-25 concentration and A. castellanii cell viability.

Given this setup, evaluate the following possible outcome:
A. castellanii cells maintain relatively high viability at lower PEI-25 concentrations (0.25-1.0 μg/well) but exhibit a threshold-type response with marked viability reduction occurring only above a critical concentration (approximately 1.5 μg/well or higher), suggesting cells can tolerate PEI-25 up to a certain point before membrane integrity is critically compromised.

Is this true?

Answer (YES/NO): YES